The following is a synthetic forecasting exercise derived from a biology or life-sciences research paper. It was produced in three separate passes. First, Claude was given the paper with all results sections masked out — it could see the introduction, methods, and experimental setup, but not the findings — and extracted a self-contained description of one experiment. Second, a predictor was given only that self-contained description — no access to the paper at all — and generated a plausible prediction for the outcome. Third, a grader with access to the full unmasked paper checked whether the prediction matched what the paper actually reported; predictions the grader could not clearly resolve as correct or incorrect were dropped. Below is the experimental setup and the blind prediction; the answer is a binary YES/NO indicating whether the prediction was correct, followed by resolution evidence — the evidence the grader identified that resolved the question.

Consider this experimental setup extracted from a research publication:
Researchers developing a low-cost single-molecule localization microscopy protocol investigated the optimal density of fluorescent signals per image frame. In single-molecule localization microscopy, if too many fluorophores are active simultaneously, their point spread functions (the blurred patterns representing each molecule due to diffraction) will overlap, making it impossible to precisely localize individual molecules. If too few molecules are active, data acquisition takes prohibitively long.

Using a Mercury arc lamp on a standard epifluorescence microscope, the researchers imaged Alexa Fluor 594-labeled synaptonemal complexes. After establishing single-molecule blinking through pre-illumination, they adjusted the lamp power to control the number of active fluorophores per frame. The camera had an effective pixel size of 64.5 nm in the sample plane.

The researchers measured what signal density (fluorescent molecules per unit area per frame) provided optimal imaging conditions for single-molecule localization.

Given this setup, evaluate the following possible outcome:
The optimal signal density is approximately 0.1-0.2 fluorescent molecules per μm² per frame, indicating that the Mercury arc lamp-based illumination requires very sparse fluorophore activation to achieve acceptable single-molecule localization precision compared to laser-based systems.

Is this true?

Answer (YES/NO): NO